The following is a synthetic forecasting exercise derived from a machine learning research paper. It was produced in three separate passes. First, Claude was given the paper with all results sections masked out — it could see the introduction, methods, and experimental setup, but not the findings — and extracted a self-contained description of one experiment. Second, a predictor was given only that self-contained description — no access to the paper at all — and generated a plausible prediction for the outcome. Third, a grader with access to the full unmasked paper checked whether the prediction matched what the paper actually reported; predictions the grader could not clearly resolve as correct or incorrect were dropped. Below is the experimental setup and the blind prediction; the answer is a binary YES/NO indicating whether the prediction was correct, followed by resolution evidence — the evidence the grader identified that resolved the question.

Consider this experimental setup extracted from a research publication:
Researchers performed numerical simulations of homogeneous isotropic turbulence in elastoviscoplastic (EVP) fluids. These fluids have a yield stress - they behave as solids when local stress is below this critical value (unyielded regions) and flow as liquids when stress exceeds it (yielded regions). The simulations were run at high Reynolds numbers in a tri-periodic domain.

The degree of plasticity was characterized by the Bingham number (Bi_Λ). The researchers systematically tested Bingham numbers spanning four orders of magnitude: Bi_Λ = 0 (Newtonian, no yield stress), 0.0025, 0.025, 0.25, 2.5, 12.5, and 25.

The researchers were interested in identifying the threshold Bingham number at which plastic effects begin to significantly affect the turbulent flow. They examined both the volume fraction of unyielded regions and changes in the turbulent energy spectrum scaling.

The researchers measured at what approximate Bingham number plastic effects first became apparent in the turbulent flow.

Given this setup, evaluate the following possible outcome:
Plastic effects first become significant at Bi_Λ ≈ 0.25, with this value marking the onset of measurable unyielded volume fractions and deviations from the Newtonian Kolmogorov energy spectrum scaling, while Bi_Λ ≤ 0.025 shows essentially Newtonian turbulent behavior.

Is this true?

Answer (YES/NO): NO